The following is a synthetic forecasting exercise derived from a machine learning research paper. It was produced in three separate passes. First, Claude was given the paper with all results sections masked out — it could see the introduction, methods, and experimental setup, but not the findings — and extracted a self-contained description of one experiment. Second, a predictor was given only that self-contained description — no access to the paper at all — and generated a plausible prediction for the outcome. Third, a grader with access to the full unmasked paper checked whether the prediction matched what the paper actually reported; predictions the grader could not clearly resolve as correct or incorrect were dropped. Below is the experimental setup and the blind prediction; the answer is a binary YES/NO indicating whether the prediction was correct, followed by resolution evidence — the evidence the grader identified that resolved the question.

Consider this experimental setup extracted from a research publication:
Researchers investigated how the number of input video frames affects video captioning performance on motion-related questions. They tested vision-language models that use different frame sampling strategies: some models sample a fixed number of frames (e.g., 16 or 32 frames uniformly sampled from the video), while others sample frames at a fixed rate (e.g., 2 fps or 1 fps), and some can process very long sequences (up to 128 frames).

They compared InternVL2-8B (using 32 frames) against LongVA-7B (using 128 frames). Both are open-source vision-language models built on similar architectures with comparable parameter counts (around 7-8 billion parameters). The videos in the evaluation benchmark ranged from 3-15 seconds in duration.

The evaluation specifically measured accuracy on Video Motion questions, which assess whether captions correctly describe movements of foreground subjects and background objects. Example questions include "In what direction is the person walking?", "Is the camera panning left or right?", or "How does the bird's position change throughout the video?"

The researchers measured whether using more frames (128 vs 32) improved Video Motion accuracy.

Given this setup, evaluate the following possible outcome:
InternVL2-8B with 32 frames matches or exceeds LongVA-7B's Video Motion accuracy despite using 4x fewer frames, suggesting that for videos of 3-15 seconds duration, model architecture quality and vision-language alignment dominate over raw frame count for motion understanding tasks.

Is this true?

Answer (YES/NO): NO